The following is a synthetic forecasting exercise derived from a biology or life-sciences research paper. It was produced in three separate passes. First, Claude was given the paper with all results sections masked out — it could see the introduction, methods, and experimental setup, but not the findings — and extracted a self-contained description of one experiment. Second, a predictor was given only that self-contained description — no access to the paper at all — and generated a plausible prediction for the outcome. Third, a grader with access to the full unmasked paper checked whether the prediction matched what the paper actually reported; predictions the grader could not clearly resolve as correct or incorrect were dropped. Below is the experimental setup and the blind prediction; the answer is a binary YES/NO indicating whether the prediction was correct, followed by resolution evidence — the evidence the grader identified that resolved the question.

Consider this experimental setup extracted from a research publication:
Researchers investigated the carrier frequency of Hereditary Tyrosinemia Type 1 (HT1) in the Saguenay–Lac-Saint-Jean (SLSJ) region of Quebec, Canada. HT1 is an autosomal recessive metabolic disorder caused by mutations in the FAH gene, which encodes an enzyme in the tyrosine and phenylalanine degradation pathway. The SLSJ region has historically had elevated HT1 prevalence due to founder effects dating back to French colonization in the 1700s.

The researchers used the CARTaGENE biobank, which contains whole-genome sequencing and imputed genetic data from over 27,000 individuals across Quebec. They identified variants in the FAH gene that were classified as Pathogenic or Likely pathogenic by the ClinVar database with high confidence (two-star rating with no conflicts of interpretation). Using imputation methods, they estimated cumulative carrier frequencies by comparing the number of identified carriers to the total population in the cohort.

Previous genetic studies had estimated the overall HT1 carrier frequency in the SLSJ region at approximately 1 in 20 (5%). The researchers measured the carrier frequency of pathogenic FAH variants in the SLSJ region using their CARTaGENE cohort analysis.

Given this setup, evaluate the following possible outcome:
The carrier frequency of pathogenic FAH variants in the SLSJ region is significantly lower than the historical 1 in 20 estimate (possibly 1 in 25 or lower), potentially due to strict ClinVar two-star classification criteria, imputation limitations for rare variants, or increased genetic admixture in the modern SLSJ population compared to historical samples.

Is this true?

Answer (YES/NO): NO